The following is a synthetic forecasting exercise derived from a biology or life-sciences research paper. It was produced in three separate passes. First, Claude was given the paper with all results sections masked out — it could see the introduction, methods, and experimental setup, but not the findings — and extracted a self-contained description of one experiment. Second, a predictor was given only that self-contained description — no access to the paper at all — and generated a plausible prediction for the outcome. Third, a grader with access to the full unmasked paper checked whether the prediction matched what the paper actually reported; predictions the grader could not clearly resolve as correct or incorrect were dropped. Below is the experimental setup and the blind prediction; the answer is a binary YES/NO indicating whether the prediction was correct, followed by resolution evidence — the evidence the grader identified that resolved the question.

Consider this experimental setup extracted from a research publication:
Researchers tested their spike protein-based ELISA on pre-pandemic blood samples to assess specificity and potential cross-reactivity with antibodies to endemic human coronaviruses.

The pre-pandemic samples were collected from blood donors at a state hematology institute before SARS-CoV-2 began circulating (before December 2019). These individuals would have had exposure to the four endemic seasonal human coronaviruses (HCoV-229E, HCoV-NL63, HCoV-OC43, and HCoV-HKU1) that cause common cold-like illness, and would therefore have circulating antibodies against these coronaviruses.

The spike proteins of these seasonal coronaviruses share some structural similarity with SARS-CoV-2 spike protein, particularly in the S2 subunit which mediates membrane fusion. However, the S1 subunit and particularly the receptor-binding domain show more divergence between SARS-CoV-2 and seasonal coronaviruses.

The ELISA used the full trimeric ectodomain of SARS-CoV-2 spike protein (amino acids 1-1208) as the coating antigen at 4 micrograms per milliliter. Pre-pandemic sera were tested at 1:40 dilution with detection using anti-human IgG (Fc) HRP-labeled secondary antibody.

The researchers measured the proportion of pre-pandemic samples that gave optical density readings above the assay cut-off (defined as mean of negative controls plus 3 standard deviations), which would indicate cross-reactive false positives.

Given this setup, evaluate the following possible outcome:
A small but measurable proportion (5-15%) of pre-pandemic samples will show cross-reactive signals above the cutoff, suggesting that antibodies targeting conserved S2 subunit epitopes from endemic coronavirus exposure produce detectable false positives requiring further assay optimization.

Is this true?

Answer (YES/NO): NO